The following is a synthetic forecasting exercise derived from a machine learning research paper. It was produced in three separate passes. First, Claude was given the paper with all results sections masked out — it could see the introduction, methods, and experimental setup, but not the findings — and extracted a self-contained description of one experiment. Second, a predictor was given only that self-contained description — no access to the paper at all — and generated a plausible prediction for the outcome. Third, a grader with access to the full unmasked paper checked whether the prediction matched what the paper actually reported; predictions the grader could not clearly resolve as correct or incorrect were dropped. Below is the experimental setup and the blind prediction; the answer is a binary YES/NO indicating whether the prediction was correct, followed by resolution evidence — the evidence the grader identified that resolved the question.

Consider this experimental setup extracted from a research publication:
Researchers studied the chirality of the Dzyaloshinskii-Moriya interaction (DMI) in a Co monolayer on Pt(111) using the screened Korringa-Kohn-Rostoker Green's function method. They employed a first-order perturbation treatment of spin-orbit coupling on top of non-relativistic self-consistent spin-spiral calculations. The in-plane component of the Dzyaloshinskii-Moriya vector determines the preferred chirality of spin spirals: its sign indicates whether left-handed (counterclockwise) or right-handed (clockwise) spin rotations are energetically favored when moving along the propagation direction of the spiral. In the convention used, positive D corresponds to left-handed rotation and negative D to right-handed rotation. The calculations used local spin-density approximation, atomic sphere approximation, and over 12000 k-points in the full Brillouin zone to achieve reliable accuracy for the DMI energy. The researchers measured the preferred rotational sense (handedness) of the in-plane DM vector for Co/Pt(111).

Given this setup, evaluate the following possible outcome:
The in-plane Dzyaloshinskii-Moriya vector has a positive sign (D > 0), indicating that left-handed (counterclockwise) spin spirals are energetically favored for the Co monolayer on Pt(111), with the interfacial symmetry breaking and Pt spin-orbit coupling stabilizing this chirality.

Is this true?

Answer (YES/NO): YES